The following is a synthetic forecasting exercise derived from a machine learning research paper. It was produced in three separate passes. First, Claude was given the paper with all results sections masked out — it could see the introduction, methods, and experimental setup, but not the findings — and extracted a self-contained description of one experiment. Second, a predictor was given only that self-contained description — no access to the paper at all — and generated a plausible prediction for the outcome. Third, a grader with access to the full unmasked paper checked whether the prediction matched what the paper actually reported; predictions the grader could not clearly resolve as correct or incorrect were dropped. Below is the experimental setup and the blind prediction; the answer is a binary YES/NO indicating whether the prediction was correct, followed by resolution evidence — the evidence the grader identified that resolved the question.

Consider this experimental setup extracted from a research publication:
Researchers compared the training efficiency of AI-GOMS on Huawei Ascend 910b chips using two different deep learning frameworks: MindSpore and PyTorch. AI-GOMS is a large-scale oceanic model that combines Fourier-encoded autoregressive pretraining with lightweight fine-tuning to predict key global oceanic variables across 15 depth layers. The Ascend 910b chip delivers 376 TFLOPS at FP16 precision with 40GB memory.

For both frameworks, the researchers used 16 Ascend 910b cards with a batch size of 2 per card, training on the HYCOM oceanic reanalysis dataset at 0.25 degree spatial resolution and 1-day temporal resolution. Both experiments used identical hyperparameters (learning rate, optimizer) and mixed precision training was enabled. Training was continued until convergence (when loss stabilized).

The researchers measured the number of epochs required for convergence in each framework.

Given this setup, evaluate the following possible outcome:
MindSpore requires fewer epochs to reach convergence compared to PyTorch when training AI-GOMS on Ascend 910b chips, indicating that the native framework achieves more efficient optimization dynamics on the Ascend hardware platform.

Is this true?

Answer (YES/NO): YES